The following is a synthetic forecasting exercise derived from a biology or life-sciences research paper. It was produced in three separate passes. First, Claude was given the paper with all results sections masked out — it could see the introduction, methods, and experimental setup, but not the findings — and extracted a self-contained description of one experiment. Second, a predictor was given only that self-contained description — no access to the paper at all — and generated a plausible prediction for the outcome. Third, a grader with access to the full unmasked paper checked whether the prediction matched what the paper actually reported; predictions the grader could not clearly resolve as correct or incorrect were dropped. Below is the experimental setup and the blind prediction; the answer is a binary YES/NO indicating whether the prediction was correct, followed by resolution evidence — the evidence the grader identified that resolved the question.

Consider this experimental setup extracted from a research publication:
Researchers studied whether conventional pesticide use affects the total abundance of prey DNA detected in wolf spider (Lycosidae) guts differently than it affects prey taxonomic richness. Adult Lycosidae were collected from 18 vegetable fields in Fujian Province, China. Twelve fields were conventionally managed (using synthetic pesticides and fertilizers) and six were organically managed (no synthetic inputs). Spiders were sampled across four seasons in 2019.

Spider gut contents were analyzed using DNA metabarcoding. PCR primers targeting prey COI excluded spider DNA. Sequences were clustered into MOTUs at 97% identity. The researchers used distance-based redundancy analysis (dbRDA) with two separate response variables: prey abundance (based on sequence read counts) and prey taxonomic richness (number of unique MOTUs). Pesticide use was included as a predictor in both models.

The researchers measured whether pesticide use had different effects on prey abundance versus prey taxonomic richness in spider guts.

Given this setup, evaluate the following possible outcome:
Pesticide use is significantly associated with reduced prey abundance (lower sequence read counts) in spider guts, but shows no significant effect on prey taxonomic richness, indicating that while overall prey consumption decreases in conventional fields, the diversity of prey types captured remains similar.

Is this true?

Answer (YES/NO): NO